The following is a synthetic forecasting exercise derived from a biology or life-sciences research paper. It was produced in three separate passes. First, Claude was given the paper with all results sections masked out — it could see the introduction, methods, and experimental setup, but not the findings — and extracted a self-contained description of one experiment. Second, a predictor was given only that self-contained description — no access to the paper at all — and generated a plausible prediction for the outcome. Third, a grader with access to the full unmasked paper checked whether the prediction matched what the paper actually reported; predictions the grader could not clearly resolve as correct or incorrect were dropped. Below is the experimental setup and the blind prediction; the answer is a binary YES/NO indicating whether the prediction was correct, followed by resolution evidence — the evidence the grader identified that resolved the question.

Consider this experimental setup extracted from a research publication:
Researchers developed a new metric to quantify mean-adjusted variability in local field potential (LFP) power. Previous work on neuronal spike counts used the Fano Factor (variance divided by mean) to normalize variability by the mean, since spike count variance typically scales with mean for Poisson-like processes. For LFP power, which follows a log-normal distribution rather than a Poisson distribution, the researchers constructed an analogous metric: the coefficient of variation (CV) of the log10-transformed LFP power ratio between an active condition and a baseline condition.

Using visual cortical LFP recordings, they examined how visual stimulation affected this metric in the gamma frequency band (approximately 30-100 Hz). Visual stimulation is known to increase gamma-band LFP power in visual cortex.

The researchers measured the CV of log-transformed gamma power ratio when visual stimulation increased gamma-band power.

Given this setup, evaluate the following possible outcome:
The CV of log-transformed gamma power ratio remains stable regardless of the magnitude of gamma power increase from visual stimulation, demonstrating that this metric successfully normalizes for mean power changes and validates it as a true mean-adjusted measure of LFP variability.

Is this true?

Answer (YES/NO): NO